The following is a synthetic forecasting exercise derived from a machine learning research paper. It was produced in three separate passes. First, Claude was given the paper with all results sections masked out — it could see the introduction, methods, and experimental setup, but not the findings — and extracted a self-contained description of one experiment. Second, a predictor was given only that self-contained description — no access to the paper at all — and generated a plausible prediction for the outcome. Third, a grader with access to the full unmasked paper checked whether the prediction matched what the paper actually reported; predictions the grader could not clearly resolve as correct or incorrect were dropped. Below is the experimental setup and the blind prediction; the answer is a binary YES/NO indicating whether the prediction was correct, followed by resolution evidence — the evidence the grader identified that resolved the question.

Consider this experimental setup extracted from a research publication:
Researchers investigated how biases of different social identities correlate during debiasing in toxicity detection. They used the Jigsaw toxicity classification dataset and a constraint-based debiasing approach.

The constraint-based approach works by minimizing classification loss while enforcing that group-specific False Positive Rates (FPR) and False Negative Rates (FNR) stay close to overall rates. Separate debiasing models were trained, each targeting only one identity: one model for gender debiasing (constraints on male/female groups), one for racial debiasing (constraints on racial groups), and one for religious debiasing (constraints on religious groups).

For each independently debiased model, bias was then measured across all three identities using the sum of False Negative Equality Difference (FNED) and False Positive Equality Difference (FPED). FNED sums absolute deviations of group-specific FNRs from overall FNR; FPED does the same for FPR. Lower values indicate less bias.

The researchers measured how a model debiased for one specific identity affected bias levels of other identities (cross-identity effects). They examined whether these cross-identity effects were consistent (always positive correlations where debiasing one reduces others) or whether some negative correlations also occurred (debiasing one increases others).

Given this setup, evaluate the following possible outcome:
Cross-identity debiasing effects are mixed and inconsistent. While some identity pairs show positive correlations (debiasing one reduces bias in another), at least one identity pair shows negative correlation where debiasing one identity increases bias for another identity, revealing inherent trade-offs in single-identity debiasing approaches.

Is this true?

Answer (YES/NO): YES